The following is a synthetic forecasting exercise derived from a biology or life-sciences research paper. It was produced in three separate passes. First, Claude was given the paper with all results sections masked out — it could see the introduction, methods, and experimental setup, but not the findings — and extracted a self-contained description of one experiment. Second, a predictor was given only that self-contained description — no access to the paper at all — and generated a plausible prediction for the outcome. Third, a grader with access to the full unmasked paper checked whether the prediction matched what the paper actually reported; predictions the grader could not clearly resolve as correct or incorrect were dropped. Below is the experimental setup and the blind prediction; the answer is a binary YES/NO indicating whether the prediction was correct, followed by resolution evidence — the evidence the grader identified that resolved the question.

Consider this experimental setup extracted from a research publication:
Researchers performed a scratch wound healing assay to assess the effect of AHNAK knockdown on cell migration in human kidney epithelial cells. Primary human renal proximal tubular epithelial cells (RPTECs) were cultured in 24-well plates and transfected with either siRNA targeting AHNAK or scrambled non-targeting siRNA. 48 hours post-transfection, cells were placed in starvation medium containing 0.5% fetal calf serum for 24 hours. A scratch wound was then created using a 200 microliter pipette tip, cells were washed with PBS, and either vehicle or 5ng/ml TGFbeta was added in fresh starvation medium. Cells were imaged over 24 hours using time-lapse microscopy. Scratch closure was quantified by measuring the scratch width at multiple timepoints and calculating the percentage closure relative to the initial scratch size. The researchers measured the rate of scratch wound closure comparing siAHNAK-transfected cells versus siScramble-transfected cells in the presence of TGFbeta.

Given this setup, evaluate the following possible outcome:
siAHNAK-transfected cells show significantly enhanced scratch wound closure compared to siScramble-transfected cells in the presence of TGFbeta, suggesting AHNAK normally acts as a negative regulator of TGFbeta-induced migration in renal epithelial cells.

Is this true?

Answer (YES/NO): NO